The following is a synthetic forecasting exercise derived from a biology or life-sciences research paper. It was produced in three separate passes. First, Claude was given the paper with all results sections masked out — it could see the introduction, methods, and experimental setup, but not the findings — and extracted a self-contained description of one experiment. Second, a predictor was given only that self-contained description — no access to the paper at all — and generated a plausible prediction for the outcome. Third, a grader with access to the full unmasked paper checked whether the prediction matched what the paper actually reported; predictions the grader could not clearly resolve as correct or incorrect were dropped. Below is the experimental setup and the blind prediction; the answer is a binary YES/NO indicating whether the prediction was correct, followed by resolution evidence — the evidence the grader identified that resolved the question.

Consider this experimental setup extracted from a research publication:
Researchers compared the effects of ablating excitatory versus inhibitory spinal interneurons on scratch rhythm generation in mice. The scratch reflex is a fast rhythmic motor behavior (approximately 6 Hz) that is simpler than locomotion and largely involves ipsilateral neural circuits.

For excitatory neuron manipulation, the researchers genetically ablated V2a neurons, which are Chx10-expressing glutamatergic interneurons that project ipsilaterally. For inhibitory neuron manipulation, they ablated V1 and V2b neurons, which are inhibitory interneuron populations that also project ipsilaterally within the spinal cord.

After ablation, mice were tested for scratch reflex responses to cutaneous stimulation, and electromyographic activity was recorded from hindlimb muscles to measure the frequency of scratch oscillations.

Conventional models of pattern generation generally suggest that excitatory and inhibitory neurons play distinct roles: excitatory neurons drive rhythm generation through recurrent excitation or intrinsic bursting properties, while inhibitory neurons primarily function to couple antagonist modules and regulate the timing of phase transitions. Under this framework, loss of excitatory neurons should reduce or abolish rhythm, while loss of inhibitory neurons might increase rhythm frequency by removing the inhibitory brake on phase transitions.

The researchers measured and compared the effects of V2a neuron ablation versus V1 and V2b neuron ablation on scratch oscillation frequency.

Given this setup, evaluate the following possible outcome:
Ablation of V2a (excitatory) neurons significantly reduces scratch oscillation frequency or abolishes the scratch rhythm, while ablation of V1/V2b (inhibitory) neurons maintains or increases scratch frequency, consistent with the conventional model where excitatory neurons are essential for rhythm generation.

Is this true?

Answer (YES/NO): NO